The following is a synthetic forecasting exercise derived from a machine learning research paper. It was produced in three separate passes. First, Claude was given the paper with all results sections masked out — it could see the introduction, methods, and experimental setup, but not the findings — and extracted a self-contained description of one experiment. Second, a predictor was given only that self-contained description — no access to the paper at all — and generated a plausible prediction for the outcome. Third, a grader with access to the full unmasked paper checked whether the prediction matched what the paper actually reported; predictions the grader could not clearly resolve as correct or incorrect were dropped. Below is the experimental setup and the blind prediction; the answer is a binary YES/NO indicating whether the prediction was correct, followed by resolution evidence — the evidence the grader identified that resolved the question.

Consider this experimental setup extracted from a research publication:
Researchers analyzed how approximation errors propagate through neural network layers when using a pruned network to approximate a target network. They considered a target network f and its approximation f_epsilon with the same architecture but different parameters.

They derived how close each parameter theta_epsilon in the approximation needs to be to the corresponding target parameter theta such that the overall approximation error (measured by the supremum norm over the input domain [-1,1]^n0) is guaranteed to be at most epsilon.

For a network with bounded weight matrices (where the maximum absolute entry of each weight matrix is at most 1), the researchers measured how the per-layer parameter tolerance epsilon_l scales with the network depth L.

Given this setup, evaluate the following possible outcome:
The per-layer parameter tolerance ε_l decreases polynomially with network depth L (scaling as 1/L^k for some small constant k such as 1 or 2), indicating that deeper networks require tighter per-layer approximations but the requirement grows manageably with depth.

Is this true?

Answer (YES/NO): YES